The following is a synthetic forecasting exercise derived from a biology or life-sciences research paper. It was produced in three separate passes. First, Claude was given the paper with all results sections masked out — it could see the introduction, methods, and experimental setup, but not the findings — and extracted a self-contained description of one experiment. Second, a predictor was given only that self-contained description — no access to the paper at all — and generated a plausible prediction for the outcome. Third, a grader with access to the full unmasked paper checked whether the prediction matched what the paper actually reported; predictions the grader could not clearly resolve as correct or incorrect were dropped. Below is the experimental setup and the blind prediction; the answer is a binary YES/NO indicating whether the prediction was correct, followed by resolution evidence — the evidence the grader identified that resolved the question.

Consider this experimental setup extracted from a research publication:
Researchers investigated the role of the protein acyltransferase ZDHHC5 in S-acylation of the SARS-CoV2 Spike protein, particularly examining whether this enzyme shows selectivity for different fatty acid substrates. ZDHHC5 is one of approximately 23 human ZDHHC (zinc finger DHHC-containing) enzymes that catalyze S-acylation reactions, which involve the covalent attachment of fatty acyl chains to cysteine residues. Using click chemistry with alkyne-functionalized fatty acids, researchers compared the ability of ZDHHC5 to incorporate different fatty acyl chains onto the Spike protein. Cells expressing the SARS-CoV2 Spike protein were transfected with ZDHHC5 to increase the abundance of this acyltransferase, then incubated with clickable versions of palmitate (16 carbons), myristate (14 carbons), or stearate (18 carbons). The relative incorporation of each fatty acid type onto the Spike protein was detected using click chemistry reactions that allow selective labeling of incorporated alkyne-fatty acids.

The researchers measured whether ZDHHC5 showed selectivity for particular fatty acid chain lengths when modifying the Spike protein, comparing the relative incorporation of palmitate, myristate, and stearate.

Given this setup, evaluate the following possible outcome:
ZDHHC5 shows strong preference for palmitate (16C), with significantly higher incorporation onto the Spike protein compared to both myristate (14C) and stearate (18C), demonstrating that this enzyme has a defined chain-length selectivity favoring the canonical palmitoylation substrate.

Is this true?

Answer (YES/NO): YES